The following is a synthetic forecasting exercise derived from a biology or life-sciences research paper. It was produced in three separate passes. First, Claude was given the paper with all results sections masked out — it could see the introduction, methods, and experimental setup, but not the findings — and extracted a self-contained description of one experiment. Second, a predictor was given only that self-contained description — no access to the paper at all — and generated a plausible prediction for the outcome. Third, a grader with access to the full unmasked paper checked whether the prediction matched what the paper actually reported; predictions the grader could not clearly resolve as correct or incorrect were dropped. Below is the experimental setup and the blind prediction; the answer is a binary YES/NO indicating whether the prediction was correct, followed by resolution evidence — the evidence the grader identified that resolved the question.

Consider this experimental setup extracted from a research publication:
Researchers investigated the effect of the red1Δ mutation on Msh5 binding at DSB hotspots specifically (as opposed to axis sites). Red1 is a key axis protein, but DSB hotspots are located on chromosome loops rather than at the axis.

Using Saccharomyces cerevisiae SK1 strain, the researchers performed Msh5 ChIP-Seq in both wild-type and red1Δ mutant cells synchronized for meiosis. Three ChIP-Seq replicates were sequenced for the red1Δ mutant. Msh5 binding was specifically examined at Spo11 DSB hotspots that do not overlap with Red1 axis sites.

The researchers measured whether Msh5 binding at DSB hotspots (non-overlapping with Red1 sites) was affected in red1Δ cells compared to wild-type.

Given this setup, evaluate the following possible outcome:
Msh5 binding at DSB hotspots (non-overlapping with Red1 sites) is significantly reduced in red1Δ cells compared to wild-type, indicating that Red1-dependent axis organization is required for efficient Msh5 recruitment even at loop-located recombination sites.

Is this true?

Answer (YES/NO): NO